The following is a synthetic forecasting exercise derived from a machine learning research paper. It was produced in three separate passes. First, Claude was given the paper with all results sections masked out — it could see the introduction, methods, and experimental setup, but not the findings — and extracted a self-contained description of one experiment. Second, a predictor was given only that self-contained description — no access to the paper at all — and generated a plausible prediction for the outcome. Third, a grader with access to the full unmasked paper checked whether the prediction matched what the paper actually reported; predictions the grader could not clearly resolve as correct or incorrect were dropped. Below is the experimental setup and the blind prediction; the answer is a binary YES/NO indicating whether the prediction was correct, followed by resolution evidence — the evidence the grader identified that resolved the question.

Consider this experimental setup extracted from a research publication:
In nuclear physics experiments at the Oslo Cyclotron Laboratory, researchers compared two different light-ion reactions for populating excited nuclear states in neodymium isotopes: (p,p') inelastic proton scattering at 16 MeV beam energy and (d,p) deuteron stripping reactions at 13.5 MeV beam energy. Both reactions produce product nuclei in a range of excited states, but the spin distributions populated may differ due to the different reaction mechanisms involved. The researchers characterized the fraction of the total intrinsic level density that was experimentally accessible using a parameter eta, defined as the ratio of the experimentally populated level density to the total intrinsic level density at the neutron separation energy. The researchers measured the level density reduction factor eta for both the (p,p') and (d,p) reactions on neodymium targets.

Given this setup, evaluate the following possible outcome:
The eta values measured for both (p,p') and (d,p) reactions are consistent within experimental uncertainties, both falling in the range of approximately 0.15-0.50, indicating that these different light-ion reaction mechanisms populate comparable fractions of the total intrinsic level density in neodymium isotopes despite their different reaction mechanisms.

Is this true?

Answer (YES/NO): NO